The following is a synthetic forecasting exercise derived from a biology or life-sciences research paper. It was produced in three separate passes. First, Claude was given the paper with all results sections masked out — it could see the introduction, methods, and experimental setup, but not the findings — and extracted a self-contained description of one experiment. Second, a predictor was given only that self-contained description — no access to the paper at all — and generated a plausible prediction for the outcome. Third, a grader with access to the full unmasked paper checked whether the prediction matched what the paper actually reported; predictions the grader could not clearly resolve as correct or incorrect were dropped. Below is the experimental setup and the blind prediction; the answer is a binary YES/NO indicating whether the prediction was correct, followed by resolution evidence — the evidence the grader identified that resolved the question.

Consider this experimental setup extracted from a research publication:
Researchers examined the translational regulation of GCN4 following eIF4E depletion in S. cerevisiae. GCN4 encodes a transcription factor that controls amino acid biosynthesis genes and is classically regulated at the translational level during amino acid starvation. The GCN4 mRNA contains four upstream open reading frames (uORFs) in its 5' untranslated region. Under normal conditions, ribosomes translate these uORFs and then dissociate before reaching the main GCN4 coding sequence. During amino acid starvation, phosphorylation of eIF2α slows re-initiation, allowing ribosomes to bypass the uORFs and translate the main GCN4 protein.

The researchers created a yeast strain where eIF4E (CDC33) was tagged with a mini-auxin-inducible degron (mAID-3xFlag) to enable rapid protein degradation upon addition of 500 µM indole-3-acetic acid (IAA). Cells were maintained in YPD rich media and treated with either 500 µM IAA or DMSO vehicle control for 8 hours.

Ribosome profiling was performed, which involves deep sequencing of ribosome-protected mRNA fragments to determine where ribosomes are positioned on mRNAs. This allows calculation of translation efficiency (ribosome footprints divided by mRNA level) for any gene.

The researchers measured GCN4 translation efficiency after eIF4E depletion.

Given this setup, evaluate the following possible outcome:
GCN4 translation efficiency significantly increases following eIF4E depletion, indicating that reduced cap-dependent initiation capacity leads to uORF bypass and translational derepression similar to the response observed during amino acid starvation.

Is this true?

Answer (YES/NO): NO